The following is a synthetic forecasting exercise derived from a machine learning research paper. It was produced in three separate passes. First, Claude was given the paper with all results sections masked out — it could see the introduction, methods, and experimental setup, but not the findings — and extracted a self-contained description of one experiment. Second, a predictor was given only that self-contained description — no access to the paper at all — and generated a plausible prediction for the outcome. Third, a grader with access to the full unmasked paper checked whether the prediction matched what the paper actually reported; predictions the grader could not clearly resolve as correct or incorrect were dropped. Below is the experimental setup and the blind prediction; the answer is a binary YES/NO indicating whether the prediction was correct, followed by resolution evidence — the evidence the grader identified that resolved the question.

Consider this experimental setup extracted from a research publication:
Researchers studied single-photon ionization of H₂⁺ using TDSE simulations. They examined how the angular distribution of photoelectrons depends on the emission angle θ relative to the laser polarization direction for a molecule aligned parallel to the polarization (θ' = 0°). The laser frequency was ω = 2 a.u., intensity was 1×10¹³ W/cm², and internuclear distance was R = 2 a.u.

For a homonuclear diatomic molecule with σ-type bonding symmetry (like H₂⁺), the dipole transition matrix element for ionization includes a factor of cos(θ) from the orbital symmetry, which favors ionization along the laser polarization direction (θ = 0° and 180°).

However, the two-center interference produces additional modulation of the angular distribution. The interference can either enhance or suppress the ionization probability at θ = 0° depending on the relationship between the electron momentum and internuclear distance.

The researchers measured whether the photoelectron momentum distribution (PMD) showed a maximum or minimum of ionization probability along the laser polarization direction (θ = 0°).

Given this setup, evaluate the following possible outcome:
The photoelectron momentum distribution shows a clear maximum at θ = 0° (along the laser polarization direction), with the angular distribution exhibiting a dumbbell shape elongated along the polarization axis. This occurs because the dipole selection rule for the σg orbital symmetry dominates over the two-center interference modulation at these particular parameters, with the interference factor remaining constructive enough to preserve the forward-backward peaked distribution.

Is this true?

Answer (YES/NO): YES